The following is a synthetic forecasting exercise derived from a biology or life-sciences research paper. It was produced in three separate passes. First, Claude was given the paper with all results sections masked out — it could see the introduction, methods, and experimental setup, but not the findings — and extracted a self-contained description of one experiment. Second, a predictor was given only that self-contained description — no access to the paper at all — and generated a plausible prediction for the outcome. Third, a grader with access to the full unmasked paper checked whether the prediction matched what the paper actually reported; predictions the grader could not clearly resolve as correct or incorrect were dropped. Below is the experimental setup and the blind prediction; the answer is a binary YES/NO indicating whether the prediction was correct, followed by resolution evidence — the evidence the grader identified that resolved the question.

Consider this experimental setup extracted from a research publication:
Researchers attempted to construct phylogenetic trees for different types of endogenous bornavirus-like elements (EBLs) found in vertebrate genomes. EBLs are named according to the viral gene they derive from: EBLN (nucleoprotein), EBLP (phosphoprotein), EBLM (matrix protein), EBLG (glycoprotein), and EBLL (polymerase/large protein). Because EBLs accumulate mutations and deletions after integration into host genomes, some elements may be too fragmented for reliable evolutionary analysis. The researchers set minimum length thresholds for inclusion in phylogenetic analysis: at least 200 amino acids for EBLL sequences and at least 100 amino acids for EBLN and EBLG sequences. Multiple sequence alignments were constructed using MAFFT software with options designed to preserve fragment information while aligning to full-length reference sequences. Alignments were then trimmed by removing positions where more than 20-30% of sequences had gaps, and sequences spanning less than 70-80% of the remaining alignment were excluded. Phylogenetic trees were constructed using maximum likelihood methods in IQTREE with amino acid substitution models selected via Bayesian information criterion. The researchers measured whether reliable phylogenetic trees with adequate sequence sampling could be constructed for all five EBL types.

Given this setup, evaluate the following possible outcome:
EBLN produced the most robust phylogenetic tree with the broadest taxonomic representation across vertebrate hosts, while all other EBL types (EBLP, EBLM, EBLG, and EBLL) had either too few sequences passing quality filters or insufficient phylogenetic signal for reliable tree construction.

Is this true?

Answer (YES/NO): NO